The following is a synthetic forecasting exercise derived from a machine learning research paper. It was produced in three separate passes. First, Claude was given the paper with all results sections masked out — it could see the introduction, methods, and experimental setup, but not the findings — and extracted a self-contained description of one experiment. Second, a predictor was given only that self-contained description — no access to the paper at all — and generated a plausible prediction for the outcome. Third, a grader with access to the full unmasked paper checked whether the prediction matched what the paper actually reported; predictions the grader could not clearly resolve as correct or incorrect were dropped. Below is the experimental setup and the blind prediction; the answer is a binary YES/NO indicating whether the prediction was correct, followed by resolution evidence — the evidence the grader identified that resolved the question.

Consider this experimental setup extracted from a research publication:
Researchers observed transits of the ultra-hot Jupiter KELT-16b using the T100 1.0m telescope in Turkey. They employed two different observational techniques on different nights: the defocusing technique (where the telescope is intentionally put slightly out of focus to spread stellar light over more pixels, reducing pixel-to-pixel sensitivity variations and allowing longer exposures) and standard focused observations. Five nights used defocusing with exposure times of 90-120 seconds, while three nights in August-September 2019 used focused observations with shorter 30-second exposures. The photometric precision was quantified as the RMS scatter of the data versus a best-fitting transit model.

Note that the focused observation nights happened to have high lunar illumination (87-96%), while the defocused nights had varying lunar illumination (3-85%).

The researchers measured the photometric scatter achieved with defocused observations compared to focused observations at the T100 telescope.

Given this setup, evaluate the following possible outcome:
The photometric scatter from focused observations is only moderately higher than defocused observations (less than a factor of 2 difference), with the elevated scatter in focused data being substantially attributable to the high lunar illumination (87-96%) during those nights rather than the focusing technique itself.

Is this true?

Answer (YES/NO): NO